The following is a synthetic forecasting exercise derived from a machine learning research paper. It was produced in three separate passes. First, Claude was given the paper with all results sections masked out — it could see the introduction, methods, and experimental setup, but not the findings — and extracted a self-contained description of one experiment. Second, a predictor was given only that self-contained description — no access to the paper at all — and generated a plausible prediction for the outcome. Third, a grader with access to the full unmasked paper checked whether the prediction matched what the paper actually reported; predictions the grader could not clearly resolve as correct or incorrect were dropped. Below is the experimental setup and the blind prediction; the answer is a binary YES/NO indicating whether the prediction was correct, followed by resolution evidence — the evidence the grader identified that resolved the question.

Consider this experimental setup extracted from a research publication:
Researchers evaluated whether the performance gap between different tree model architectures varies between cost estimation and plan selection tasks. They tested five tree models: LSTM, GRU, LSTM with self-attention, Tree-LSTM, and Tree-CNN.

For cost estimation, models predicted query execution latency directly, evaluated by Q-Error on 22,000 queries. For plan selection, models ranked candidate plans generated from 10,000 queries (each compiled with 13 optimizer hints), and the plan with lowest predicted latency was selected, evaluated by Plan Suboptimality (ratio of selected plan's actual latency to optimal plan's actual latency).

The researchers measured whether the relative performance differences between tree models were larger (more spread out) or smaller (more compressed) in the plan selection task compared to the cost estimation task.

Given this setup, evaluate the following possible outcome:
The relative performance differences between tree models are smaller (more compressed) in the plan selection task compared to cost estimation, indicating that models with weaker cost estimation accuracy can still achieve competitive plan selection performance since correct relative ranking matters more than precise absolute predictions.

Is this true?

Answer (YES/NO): YES